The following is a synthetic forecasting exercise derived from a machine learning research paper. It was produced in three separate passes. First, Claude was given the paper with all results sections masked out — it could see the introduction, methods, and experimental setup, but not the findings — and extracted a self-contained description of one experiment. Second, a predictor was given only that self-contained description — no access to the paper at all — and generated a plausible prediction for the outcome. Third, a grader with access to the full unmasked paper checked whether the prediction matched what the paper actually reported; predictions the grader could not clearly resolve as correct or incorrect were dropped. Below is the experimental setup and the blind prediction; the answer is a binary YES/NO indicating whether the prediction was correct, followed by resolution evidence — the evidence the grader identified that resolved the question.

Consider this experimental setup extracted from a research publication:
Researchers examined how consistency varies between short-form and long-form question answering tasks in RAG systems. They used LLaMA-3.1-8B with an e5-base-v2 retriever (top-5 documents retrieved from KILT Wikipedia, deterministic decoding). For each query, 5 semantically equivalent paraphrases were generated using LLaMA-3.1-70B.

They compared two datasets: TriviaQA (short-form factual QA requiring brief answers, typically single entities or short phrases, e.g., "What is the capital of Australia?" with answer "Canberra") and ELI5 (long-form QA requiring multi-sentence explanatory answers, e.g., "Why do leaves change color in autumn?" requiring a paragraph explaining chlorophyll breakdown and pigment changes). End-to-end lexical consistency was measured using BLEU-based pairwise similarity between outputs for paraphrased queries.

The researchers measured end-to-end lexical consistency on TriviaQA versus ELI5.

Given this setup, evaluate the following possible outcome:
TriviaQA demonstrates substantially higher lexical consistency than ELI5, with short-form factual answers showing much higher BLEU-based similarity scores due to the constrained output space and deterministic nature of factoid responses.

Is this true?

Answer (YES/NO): YES